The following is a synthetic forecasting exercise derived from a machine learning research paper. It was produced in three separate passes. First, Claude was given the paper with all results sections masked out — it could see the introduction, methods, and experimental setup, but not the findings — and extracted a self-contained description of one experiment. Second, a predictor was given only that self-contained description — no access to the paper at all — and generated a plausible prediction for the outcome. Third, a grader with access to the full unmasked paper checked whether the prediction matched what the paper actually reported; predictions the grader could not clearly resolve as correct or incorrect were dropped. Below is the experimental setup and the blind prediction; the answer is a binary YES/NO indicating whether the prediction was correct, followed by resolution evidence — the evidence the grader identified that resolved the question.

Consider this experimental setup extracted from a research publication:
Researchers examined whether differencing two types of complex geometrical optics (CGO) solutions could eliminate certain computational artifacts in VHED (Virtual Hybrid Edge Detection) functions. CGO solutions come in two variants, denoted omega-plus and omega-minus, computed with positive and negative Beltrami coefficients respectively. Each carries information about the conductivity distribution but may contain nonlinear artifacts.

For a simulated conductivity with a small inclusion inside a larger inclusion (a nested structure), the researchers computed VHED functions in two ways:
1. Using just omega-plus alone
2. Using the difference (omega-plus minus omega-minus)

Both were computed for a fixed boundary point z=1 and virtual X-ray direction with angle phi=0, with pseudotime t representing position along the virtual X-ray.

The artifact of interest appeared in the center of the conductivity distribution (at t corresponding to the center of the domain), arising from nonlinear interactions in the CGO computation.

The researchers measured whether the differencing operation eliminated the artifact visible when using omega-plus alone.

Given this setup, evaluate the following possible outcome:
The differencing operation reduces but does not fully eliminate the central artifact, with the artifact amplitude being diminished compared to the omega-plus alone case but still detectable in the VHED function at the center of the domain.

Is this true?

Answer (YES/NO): NO